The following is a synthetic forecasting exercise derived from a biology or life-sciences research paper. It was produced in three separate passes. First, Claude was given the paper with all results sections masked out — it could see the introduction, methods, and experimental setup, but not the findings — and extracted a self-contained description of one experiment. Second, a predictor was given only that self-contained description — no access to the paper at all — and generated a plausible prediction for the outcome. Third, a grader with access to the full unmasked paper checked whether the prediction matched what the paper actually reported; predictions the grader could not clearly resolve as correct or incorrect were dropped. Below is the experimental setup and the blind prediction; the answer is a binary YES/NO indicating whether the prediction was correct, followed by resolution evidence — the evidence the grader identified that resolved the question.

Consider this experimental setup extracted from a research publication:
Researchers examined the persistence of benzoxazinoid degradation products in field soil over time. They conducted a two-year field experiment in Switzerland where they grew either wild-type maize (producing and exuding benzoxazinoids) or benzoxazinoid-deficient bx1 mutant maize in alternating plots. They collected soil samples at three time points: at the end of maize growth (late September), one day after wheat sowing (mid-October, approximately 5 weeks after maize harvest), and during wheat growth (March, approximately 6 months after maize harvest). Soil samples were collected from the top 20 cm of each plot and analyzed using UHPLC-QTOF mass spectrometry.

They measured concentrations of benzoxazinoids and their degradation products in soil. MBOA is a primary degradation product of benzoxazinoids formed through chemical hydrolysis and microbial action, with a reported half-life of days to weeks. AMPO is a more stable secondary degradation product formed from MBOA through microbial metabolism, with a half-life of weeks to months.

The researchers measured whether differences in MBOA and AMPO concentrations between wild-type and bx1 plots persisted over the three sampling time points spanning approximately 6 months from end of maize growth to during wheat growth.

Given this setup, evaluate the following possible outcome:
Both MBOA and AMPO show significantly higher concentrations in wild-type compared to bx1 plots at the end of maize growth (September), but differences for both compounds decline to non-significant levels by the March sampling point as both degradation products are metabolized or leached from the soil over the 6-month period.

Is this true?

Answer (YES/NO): NO